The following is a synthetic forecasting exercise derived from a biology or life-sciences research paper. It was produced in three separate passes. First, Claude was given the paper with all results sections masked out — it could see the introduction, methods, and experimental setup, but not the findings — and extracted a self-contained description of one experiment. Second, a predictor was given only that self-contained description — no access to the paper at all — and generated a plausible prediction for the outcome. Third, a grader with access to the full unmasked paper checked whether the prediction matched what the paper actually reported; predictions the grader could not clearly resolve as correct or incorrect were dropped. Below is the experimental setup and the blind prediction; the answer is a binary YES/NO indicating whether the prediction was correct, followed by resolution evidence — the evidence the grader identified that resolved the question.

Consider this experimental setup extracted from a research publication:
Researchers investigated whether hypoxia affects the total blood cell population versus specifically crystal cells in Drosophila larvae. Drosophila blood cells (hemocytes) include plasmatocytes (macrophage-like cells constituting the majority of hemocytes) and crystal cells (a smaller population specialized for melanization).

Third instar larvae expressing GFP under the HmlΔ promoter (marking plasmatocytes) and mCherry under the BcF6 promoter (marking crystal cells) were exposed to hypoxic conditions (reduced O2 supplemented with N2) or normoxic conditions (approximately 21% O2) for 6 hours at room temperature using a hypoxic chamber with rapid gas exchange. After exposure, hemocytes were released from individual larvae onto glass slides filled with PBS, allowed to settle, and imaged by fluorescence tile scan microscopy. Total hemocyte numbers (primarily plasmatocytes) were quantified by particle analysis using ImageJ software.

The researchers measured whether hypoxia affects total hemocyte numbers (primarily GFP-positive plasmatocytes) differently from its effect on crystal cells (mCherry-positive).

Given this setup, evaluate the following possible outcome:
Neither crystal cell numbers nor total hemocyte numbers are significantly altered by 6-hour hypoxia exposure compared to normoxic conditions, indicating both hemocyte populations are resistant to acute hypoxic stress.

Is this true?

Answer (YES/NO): NO